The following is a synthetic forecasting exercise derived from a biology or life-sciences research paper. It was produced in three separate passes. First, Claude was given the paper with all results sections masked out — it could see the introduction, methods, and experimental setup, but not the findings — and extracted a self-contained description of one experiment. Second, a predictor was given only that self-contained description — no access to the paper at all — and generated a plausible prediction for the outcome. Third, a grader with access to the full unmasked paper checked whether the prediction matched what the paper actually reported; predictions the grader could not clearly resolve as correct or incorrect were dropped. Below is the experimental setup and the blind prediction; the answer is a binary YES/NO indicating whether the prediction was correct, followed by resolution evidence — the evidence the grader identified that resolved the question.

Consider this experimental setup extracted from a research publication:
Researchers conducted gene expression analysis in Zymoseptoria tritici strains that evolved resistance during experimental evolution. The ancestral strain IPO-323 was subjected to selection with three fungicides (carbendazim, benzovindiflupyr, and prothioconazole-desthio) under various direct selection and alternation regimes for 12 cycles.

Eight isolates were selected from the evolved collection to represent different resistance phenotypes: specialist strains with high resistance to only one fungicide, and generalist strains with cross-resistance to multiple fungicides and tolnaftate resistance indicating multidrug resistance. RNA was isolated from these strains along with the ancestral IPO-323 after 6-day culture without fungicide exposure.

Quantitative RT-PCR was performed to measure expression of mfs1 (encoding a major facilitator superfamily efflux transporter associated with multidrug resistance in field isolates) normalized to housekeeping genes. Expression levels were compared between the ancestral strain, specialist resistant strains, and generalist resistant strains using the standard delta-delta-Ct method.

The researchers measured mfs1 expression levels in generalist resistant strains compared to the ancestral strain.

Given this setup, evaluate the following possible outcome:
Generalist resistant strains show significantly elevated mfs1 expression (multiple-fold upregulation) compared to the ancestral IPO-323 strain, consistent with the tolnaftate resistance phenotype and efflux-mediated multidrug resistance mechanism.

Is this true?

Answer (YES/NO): NO